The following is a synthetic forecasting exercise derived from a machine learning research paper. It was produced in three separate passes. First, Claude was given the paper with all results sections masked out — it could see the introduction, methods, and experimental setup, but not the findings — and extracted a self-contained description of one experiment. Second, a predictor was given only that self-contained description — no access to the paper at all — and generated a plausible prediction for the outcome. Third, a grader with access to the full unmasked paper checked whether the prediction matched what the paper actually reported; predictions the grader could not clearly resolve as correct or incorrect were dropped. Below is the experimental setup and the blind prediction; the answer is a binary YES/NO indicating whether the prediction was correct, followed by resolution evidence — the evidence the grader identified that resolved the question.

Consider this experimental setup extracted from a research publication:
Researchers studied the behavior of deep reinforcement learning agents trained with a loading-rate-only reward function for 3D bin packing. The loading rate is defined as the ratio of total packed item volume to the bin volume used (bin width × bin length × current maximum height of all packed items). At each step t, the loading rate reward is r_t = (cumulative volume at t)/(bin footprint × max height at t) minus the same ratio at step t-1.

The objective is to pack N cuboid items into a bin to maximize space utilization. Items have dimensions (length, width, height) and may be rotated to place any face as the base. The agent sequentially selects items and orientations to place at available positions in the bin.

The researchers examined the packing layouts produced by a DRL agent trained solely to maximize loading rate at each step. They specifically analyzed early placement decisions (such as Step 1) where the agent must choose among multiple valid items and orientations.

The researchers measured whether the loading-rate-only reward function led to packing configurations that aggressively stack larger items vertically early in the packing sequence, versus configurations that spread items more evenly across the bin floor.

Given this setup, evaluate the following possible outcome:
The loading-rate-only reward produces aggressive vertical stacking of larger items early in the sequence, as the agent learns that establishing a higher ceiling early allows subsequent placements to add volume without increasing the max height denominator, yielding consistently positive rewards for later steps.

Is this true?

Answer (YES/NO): NO